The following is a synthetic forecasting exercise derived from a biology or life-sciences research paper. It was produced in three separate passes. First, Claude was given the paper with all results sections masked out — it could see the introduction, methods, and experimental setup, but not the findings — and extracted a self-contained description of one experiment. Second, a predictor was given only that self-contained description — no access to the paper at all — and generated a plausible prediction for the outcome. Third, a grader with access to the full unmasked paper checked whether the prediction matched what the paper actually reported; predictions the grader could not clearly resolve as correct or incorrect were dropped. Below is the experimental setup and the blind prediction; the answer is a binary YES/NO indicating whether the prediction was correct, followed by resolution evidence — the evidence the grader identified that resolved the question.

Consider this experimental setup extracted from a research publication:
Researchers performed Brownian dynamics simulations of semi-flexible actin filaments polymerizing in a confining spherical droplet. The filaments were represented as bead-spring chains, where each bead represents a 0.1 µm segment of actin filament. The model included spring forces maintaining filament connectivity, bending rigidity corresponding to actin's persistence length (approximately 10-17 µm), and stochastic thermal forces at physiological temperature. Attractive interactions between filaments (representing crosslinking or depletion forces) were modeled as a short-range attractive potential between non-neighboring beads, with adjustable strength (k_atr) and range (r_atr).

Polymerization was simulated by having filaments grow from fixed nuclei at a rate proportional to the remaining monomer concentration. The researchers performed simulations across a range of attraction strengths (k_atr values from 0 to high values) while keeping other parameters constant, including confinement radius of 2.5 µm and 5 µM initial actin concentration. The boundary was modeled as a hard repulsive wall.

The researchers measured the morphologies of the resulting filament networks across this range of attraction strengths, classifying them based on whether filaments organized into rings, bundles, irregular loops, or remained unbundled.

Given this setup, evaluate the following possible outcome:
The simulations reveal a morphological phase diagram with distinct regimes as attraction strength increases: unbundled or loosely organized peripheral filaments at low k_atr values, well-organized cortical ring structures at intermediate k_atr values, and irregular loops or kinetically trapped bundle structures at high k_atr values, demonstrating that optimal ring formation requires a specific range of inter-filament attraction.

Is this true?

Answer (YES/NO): YES